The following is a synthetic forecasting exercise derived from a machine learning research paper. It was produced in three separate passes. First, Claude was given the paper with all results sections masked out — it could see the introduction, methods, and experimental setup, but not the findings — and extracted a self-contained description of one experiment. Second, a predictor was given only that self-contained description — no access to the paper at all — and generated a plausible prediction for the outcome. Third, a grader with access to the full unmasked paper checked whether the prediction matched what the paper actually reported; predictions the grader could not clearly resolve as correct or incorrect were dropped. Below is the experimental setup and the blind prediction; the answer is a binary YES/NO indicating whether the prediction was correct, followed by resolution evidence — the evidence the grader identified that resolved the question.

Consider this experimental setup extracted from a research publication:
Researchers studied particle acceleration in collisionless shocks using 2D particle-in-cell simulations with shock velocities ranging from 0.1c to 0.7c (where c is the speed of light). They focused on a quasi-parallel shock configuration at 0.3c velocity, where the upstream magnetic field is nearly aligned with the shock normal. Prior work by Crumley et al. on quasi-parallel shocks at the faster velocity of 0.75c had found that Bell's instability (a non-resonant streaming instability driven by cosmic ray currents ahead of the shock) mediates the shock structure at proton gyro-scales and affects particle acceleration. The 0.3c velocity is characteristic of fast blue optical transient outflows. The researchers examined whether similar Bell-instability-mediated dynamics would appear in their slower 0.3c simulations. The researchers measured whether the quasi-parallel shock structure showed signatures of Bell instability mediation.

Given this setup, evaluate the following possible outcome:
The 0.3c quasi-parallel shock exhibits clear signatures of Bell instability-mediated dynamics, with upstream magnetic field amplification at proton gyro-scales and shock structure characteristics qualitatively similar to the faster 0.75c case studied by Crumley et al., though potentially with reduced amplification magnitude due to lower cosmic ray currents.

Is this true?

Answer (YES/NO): NO